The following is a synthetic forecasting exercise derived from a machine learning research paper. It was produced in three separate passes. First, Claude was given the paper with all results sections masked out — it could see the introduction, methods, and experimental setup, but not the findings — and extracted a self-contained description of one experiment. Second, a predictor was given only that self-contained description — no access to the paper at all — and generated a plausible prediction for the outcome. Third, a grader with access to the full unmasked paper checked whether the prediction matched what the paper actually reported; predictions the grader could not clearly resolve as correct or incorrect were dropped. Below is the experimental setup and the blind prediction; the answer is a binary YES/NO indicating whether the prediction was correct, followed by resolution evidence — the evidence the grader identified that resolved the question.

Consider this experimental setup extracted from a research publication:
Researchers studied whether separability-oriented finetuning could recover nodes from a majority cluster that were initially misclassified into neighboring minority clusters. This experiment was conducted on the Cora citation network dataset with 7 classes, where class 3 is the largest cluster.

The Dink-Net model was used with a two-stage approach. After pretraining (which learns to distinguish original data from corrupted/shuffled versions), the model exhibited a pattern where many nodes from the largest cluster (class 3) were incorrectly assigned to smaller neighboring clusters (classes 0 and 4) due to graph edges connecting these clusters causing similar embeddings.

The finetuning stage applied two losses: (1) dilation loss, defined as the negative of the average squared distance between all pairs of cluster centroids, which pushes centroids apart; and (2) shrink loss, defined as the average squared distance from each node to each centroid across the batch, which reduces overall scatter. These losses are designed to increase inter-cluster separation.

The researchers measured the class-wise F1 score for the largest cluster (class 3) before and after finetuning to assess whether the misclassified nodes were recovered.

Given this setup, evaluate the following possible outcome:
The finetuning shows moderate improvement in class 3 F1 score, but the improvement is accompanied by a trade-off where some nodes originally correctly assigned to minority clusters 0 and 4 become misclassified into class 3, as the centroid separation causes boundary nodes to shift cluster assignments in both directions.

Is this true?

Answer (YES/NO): NO